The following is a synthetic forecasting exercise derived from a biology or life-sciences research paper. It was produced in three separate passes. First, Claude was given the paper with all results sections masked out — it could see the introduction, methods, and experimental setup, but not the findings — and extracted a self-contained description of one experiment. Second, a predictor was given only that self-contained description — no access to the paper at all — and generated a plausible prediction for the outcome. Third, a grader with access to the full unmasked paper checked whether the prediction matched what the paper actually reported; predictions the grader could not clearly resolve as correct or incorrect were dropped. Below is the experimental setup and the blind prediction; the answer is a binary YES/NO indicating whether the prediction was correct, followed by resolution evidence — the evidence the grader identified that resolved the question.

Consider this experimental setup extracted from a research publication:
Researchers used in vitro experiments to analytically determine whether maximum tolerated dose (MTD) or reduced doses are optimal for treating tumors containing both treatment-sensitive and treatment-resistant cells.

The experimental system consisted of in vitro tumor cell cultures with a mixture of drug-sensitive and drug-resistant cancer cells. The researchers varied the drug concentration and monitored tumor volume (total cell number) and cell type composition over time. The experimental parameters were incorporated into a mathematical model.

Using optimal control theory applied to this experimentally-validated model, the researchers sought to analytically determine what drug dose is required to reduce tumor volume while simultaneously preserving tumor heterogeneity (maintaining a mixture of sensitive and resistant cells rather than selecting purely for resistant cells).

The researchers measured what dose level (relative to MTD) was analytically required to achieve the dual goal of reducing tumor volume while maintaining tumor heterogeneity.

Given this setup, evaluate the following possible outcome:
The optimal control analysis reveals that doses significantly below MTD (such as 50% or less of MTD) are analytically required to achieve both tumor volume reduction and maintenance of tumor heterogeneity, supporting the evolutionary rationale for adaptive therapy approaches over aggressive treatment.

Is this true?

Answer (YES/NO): NO